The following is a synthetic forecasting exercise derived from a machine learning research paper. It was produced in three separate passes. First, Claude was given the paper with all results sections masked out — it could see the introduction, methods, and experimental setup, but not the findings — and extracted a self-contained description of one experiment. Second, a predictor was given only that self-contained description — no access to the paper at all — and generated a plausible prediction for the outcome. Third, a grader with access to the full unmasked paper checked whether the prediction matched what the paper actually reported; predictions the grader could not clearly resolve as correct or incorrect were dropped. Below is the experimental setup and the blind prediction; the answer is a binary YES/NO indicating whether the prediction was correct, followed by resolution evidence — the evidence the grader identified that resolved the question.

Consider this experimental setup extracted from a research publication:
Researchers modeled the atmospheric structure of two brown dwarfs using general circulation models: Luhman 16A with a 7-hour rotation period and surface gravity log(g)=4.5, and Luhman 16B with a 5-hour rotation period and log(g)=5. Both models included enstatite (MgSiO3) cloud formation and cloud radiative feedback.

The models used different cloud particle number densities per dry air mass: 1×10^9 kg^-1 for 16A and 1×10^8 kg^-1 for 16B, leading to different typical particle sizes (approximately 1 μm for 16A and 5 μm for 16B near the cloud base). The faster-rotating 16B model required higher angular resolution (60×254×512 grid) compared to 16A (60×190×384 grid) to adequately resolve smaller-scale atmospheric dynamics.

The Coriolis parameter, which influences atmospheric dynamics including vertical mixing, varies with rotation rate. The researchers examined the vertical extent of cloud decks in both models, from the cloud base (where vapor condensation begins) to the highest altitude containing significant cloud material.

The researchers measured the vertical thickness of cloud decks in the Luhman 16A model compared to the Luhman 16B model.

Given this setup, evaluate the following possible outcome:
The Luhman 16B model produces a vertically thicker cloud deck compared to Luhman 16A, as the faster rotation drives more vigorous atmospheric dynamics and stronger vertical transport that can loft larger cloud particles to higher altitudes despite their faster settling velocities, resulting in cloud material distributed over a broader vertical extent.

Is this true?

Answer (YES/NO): NO